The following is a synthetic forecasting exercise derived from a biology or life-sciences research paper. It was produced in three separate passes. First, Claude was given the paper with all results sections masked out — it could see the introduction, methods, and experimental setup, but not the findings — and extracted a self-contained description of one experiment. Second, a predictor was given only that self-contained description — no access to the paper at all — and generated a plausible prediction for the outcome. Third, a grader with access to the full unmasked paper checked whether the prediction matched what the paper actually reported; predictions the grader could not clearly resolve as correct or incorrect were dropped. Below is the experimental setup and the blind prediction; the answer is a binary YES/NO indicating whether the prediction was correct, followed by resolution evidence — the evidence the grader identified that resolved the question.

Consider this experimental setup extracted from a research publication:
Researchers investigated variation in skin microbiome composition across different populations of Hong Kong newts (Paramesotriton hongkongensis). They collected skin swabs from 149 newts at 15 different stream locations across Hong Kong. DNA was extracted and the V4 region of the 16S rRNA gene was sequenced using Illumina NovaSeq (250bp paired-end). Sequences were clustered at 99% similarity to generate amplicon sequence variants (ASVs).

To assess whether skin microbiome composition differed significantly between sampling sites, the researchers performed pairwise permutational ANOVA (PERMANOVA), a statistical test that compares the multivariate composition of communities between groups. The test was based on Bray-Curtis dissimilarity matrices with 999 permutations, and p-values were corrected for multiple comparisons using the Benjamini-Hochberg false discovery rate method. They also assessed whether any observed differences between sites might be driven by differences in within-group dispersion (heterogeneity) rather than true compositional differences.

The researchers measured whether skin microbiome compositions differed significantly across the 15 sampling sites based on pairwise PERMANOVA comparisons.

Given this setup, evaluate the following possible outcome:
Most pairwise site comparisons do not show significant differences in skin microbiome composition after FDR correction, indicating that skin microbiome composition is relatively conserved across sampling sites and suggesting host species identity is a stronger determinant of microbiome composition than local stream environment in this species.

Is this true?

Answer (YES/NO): NO